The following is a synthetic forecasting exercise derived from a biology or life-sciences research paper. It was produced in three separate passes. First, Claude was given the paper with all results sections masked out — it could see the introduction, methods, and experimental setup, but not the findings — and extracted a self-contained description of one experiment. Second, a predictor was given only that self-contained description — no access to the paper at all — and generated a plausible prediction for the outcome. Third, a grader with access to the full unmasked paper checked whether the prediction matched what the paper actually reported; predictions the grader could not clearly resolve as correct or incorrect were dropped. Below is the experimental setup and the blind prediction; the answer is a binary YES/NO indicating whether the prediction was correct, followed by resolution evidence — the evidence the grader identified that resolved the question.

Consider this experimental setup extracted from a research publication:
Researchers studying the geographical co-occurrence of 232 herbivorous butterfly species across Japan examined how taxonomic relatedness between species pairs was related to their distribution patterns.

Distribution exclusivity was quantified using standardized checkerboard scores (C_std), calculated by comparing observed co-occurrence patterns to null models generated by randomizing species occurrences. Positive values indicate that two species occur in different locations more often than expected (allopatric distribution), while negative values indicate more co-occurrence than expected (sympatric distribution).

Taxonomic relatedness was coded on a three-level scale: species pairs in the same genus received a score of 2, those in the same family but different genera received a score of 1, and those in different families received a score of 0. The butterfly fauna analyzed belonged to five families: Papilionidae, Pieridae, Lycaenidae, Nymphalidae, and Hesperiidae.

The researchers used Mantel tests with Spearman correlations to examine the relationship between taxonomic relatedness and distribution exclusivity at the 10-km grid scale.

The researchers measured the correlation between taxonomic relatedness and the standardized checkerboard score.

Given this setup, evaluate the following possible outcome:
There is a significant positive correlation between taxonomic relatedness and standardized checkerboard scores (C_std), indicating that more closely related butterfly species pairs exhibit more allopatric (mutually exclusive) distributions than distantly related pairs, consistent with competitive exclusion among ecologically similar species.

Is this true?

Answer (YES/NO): NO